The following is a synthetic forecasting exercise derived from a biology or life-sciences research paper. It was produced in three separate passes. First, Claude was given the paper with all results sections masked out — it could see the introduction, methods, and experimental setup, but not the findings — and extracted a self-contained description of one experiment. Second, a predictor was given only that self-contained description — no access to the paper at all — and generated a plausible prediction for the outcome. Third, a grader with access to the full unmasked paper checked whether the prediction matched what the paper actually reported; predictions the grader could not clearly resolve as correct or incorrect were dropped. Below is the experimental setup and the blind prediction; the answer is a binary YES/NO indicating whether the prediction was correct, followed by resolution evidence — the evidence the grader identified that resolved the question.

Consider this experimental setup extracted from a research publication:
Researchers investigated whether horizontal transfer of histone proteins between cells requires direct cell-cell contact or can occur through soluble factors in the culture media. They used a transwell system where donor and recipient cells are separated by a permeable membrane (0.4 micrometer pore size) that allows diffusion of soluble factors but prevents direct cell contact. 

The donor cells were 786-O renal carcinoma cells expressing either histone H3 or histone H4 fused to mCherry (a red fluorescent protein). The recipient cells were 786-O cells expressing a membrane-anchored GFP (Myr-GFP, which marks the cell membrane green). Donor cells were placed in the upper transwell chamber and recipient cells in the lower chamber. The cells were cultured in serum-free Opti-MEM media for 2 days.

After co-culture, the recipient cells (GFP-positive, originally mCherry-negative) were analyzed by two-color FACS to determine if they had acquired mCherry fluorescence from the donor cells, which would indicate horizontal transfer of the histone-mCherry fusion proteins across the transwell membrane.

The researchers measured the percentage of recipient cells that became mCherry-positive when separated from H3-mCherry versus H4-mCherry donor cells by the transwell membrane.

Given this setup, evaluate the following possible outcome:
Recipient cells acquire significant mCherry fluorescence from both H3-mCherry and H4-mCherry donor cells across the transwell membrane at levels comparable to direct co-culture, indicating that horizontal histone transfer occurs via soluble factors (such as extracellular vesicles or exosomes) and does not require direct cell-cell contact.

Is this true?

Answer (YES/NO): NO